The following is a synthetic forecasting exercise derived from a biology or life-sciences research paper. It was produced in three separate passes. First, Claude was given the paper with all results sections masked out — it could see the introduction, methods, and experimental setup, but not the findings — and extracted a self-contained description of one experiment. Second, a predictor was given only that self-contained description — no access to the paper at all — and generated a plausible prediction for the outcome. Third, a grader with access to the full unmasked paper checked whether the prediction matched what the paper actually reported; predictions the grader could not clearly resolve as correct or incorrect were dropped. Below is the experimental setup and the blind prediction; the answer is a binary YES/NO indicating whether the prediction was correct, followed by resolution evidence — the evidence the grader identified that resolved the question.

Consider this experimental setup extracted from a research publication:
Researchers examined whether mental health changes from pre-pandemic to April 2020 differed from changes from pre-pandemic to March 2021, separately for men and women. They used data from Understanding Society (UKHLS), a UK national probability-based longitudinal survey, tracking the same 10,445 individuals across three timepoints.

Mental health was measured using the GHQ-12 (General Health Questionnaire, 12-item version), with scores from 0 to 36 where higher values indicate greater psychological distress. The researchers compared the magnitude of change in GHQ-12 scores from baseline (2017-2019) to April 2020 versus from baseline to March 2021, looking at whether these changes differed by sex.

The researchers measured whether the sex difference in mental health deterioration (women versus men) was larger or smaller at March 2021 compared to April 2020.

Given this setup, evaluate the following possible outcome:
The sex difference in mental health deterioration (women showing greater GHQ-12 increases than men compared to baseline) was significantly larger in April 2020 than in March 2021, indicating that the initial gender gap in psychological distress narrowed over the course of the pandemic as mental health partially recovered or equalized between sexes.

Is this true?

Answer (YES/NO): YES